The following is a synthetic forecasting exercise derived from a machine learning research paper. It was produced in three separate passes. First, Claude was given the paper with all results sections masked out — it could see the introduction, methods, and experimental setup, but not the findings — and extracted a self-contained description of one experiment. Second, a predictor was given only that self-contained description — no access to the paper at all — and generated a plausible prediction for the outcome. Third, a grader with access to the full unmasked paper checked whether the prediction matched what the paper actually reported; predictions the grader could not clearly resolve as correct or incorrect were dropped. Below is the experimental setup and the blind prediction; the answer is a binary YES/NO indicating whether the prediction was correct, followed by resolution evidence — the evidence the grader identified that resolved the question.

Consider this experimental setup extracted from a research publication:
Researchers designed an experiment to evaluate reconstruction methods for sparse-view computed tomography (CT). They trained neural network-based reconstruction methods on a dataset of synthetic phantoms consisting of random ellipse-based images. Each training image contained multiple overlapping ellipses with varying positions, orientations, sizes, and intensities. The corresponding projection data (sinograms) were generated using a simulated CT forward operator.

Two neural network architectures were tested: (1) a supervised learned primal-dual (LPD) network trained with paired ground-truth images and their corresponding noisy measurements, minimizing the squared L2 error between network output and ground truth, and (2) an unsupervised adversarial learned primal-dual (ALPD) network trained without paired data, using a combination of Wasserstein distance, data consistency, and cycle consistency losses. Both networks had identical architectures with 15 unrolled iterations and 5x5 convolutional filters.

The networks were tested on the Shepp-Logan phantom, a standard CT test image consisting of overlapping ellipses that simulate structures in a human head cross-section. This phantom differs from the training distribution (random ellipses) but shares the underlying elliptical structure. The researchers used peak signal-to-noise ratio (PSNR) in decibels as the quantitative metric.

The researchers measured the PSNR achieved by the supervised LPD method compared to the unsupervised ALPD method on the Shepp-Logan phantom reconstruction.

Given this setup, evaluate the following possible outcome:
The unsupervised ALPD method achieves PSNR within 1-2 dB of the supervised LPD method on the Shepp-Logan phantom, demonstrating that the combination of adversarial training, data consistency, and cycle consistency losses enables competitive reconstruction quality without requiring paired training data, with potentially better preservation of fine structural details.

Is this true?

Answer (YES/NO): YES